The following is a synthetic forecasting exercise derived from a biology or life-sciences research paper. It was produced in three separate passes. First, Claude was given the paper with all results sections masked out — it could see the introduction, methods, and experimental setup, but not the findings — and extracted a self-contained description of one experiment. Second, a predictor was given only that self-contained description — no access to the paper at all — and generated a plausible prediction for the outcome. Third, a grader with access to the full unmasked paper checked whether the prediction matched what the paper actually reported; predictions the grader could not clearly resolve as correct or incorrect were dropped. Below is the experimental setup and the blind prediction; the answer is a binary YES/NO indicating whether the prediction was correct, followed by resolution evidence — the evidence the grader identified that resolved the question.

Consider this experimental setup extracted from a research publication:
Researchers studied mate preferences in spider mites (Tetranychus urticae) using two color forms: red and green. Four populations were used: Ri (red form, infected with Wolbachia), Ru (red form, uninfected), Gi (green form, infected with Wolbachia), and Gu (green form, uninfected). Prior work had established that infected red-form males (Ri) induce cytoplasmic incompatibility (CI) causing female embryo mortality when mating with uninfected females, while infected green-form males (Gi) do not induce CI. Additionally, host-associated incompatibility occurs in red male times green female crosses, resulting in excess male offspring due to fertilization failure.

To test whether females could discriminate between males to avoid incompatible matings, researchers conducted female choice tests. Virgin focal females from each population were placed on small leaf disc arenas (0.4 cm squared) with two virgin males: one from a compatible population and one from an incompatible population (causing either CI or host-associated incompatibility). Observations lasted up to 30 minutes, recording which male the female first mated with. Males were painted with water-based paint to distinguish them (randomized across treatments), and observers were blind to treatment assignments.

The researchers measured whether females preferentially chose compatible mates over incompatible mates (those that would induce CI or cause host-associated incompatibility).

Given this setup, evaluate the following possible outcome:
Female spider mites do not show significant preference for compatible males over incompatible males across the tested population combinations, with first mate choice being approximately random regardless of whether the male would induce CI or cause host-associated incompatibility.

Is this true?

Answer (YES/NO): NO